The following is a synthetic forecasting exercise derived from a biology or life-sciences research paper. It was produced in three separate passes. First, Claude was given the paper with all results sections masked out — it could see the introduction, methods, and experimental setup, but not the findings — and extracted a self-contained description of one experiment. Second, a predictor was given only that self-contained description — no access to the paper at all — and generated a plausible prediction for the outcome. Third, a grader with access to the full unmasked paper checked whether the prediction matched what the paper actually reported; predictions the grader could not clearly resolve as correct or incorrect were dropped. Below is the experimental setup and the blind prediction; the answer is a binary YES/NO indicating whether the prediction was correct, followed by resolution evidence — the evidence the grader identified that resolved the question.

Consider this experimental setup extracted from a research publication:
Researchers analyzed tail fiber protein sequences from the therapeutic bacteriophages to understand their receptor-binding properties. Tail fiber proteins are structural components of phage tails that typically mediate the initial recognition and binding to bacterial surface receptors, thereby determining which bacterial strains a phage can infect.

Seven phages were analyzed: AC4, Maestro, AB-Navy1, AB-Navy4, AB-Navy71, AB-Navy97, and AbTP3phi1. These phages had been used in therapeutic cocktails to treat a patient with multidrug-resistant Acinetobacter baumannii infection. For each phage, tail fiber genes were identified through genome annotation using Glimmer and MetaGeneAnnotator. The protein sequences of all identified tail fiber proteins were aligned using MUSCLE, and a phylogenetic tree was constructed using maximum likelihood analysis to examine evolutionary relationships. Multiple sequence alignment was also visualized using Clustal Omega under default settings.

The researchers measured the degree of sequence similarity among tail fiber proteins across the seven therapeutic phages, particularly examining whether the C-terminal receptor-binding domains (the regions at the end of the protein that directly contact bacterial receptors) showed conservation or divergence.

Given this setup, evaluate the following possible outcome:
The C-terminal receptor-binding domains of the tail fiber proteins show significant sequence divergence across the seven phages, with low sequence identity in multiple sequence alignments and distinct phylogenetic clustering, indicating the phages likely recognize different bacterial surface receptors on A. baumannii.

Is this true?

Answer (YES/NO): NO